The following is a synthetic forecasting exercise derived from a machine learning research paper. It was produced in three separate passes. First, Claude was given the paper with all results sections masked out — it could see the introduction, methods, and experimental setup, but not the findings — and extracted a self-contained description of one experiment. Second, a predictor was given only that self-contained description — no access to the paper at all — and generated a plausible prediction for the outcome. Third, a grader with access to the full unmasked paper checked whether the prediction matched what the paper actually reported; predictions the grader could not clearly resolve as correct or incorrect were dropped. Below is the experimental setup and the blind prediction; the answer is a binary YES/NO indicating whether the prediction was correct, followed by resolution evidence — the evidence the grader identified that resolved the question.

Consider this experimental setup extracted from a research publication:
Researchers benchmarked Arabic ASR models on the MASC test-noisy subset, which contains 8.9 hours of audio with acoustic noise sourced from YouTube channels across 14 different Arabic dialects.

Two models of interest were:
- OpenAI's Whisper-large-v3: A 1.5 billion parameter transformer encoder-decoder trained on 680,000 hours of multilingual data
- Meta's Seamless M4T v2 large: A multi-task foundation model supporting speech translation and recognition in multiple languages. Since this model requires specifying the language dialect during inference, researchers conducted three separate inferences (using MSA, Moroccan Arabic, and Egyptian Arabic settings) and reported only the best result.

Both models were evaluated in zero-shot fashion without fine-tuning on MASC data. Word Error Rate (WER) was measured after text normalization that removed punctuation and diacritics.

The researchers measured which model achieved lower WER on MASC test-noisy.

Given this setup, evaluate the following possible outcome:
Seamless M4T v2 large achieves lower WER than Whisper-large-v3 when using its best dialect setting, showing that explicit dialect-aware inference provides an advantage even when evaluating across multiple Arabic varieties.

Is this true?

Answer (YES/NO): YES